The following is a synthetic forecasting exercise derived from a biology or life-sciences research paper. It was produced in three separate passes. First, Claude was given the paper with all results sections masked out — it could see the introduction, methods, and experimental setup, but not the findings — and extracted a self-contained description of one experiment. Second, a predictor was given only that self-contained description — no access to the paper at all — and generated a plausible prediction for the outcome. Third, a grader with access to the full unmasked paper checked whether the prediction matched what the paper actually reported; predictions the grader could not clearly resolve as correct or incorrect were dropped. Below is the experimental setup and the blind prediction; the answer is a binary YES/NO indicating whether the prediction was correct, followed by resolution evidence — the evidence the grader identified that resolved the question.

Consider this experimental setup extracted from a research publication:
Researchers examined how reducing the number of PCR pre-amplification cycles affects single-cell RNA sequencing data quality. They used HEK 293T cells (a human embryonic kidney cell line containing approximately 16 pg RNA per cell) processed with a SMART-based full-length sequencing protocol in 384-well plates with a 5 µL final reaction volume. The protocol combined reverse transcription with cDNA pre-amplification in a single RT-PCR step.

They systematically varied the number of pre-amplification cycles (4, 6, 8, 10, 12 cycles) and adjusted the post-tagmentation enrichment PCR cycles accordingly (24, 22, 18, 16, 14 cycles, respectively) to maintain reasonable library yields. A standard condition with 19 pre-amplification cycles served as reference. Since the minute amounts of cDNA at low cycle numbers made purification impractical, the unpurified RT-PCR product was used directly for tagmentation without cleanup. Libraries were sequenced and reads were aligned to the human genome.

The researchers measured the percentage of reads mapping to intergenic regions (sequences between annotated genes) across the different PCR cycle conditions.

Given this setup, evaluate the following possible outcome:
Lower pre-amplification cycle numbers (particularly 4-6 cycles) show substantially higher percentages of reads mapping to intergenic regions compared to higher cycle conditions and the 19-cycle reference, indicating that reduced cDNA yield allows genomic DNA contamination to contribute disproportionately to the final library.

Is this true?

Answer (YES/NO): YES